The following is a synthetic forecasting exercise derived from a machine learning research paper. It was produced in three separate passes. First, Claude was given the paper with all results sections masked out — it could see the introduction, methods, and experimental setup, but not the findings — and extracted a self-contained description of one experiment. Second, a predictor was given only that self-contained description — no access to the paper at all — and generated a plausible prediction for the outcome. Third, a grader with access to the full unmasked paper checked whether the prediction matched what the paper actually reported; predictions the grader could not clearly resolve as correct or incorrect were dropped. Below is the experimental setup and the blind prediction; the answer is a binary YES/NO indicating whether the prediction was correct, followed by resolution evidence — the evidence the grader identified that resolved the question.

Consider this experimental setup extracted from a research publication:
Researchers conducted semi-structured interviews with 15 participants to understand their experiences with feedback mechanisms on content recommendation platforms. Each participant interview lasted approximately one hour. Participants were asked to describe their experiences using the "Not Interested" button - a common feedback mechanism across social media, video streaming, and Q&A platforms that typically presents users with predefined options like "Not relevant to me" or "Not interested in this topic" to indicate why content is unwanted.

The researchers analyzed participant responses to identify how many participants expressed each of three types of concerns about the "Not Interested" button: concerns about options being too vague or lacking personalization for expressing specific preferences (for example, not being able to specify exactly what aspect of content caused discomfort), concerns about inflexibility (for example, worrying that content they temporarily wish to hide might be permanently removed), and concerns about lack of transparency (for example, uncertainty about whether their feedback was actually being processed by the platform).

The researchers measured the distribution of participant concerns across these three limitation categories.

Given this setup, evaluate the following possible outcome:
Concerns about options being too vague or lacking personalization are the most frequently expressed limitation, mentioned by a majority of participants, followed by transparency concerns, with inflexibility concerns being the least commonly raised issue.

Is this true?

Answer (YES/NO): YES